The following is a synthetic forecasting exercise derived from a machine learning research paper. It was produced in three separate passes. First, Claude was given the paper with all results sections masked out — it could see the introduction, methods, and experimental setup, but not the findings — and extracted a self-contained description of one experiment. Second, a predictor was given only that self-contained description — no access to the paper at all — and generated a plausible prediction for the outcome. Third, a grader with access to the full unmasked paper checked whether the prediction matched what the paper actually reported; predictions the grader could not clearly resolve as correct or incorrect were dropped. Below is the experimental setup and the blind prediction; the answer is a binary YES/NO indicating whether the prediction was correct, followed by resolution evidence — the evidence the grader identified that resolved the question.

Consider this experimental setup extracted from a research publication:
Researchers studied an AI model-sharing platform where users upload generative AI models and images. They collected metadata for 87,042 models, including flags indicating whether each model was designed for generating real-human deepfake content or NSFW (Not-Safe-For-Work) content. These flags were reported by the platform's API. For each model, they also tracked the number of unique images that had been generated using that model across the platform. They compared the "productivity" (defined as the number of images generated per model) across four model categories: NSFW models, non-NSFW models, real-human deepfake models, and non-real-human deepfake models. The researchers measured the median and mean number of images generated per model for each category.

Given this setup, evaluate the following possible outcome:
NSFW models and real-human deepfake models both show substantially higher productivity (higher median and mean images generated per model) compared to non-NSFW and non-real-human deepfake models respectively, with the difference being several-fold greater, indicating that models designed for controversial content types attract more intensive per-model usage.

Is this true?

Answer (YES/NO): NO